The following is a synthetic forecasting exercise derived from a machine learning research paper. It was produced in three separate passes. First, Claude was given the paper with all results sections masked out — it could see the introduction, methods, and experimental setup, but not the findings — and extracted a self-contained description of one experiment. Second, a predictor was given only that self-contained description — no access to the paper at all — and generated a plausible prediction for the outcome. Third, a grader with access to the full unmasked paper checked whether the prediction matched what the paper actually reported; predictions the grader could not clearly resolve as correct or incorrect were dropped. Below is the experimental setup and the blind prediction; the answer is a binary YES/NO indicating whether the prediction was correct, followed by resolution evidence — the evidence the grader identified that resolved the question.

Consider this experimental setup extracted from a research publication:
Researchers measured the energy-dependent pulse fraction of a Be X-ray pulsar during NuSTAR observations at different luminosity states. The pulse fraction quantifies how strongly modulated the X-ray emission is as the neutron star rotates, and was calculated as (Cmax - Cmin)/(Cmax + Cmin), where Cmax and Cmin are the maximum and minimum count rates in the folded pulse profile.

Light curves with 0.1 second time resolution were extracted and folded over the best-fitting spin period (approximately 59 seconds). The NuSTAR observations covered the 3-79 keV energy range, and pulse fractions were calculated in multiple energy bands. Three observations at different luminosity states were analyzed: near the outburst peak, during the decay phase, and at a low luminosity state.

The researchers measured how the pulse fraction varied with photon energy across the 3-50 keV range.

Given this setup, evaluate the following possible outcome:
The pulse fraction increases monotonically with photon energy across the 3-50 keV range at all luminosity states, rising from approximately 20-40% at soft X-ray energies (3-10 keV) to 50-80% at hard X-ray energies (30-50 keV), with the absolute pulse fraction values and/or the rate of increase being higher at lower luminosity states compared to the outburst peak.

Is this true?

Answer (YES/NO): NO